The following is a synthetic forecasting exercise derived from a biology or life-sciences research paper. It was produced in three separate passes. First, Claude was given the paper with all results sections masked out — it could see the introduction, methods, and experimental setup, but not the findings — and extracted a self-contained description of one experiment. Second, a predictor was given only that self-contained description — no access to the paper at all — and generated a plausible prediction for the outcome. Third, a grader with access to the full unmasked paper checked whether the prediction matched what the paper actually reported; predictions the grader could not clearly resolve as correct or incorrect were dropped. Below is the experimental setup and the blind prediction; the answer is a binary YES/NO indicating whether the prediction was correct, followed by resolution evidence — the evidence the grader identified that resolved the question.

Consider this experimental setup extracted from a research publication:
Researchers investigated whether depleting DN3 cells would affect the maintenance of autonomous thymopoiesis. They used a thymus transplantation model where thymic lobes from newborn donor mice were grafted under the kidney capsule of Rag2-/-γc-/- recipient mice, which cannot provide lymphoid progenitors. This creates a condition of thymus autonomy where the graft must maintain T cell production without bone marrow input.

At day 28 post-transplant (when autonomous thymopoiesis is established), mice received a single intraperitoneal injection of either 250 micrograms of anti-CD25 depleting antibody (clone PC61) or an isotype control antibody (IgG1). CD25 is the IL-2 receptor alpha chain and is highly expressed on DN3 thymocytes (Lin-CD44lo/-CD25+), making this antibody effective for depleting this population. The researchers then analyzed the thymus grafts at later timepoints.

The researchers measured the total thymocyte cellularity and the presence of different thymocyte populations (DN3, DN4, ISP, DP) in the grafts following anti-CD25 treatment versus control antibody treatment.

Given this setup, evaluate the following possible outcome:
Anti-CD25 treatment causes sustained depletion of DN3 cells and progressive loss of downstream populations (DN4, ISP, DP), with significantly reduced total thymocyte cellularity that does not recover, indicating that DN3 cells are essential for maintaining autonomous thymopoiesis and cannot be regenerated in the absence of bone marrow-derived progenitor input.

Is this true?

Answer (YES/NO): NO